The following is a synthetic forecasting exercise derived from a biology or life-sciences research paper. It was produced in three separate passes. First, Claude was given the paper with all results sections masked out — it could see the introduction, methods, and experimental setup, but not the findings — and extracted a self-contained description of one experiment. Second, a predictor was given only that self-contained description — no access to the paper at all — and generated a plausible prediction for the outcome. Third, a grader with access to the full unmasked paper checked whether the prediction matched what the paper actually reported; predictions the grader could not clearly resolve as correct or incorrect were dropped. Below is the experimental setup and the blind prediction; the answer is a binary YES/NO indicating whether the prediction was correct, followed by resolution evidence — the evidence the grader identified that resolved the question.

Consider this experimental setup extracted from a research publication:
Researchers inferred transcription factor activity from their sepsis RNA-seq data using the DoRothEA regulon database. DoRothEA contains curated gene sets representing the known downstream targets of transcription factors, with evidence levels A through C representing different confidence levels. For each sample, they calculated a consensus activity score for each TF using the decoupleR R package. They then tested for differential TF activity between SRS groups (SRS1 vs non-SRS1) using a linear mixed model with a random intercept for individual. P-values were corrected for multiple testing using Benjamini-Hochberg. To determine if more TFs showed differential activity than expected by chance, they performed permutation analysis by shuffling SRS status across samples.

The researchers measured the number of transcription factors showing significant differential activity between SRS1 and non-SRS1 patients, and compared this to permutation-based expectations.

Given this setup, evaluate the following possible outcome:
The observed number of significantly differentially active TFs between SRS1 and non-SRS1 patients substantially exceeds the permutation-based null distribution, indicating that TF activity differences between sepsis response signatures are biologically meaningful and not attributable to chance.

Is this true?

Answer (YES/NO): YES